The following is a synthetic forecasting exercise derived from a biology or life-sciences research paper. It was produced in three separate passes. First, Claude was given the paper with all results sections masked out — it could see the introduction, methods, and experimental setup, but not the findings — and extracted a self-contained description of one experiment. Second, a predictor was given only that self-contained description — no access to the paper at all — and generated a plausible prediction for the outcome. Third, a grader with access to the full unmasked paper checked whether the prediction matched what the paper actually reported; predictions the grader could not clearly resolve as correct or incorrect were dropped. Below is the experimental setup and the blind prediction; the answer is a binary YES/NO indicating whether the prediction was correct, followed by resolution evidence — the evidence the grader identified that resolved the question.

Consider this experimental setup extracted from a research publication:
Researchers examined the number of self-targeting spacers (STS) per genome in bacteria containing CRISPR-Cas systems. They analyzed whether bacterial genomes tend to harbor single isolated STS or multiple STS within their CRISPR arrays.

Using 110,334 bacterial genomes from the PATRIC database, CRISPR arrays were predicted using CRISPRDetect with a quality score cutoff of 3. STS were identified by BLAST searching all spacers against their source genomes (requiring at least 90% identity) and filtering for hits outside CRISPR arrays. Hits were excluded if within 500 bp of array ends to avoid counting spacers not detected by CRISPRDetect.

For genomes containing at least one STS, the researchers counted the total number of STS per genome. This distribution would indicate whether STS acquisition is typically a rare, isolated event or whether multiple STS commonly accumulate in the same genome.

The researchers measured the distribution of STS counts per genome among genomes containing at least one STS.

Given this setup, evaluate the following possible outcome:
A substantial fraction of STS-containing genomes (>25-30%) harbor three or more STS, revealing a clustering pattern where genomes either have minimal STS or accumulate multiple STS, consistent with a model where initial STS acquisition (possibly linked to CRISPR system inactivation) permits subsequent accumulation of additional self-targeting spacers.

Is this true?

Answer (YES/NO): NO